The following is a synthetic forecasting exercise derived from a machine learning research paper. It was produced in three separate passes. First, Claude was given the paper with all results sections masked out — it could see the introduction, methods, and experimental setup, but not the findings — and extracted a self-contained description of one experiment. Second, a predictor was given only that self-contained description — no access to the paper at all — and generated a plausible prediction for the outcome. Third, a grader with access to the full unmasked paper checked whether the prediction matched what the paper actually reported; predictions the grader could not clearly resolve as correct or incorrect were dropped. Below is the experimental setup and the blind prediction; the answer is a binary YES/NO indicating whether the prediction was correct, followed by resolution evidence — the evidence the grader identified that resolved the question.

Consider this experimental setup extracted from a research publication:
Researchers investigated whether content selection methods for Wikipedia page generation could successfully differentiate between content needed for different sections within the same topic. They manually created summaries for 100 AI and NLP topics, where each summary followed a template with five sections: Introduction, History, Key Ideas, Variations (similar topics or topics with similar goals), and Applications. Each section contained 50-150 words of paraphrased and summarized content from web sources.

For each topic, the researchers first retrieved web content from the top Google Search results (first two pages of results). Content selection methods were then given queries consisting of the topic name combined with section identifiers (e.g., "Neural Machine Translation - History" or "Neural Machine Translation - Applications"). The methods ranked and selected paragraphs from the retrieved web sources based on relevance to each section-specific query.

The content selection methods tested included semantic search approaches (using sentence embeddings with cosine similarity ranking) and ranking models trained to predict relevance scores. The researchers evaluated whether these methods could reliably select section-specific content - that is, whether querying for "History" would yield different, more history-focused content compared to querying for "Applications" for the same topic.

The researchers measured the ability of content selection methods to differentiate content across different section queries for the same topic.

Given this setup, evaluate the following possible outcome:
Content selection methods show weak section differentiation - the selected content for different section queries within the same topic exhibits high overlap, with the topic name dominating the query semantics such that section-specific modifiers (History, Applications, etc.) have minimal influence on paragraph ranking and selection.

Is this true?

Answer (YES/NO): YES